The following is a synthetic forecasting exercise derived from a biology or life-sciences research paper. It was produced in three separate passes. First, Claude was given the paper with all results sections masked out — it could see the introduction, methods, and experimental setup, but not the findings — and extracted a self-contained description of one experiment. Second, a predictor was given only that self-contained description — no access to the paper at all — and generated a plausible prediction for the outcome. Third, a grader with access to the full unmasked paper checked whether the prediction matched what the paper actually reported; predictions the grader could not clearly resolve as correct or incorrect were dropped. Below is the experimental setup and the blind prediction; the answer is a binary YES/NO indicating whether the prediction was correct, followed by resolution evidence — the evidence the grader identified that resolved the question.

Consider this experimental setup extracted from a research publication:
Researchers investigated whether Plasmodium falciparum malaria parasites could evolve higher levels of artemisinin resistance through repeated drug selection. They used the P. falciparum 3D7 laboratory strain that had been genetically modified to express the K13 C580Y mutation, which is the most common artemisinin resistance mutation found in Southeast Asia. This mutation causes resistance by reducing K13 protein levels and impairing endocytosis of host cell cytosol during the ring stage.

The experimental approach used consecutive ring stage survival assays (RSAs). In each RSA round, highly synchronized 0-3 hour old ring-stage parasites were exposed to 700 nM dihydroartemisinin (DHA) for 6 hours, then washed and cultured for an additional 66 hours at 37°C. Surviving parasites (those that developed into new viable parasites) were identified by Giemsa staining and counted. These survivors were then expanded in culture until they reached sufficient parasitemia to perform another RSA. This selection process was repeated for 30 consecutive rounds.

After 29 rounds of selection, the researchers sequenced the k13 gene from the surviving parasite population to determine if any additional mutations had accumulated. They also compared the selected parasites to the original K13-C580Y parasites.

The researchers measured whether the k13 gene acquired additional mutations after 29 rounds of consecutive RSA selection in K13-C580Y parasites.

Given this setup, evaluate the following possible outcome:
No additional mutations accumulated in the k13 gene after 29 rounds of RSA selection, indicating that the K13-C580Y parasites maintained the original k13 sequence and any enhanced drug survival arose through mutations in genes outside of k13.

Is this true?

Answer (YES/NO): NO